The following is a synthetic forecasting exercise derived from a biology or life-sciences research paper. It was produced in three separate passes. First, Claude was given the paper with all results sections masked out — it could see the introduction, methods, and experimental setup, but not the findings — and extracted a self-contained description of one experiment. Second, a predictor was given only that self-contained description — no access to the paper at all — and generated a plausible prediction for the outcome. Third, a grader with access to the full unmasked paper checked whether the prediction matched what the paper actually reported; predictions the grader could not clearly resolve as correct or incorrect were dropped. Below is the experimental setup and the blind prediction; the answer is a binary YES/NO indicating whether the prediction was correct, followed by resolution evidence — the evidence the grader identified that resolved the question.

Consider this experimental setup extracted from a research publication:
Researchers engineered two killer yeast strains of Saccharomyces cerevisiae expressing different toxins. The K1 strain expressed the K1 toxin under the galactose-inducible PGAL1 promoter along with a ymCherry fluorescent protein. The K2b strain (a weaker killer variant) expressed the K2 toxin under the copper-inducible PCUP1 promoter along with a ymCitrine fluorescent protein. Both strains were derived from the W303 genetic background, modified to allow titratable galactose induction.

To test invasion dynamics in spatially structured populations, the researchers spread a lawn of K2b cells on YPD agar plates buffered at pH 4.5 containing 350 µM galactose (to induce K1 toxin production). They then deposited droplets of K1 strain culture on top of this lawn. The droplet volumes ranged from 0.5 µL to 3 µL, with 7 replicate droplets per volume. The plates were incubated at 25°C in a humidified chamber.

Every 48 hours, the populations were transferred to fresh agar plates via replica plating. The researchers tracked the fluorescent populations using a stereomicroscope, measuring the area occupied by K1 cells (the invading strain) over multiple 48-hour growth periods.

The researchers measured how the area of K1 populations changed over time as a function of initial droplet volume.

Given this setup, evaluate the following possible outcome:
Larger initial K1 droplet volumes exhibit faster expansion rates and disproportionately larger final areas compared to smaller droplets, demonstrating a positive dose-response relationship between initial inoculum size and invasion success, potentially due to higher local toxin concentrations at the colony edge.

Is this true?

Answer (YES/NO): NO